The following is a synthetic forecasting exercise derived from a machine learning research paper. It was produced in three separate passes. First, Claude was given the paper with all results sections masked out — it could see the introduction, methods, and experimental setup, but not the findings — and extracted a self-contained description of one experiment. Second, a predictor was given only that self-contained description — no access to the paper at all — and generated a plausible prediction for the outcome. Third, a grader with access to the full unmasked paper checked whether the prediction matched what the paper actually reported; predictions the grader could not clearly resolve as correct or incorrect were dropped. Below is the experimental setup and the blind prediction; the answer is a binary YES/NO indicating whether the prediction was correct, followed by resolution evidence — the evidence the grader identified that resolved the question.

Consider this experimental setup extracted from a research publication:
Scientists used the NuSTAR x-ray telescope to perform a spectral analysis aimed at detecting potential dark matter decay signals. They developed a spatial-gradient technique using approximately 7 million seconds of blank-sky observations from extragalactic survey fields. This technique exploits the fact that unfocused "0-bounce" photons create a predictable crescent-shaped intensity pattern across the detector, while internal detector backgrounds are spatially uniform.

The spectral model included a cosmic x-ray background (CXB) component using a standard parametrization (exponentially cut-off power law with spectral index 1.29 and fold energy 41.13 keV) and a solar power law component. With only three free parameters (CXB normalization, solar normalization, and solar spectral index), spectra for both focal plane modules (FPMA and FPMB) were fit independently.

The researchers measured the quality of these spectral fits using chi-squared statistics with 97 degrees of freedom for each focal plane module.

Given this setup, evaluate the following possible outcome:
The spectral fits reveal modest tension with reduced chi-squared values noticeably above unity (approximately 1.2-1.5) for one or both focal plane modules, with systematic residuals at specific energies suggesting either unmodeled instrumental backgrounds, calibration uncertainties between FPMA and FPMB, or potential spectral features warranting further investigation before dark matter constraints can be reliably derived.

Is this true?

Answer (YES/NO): NO